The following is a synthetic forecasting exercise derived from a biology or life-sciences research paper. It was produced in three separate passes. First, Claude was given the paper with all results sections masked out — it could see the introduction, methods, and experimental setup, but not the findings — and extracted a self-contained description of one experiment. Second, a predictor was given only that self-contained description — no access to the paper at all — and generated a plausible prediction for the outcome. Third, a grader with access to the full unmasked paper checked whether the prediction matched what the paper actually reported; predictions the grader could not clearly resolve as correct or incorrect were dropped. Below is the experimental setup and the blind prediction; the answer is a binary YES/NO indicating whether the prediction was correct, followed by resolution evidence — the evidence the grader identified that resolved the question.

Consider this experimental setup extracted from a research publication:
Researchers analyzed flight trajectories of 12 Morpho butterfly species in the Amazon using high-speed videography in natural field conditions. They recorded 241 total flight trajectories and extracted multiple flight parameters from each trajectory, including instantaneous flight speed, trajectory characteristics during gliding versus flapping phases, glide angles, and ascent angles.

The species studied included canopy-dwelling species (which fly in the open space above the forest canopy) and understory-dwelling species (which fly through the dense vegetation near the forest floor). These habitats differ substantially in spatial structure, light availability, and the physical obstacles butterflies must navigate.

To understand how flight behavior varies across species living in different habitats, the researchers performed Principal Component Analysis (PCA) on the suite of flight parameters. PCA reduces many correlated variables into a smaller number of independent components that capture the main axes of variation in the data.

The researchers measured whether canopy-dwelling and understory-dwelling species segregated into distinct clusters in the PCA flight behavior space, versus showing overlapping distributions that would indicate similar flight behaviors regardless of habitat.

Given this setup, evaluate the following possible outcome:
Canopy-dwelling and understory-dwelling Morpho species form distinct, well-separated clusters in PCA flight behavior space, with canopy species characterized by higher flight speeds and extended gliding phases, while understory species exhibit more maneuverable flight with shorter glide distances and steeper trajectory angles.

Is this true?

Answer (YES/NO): NO